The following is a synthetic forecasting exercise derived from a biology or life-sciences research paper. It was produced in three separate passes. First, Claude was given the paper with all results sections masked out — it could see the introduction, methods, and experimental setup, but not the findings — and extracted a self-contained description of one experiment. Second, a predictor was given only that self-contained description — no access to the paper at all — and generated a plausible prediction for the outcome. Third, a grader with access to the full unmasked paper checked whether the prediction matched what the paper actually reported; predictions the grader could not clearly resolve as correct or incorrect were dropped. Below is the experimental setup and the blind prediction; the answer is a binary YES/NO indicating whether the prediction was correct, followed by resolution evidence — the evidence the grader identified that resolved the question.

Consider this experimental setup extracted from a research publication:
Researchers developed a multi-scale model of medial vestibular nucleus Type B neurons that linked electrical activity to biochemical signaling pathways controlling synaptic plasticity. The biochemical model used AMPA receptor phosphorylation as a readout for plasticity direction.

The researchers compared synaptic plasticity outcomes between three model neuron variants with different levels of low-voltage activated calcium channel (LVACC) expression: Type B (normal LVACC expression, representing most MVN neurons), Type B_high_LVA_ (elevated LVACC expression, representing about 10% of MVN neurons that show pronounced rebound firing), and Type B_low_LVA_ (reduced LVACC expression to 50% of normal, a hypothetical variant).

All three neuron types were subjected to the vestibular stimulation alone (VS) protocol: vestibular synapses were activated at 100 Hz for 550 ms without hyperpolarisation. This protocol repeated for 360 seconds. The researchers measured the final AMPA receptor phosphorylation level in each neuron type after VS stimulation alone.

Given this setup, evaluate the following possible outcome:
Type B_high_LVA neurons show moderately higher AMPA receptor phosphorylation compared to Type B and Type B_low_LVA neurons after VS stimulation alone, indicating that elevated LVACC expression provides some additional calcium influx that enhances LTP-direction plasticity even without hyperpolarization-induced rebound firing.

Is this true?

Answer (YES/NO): NO